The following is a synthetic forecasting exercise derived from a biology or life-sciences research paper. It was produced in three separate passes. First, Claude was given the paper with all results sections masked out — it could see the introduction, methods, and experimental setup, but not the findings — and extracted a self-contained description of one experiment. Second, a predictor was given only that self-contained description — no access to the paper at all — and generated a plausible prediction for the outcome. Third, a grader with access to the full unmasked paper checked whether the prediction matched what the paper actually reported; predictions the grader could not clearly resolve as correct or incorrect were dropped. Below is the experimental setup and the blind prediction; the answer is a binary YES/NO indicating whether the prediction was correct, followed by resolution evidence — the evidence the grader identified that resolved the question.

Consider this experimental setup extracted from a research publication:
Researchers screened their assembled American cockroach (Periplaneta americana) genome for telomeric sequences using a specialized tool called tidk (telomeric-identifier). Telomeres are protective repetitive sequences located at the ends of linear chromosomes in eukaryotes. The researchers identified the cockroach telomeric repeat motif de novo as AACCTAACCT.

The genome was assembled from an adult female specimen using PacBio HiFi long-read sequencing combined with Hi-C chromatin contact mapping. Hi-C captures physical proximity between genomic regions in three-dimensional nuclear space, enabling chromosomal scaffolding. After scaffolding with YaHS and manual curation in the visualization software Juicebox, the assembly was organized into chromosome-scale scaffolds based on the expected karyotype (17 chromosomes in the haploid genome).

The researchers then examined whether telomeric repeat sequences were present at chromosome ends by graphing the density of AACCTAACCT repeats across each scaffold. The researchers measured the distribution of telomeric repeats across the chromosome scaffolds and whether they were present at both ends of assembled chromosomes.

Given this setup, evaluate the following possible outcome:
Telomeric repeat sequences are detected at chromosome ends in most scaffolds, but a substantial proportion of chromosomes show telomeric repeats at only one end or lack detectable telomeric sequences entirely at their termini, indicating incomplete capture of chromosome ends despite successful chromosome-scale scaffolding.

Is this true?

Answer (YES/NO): NO